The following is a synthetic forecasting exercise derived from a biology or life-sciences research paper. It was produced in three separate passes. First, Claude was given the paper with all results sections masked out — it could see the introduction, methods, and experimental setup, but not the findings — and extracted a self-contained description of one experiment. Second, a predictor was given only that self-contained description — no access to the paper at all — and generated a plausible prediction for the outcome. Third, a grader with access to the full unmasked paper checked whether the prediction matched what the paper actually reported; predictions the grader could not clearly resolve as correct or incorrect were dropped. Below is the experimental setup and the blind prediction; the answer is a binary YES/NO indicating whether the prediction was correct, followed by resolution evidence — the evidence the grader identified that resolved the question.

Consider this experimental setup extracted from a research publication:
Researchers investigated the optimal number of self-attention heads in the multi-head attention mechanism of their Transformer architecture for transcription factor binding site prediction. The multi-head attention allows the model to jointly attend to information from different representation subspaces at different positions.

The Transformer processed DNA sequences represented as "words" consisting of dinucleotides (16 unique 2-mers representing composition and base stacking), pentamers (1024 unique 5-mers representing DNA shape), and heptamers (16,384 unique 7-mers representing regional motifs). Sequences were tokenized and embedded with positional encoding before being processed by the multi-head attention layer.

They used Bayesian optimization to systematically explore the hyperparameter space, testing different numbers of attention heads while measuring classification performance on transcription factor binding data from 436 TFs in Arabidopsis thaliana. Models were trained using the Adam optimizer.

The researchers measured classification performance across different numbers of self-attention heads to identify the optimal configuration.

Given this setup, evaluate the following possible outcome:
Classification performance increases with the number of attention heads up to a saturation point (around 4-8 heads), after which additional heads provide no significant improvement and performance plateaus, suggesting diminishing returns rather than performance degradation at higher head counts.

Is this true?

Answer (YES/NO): NO